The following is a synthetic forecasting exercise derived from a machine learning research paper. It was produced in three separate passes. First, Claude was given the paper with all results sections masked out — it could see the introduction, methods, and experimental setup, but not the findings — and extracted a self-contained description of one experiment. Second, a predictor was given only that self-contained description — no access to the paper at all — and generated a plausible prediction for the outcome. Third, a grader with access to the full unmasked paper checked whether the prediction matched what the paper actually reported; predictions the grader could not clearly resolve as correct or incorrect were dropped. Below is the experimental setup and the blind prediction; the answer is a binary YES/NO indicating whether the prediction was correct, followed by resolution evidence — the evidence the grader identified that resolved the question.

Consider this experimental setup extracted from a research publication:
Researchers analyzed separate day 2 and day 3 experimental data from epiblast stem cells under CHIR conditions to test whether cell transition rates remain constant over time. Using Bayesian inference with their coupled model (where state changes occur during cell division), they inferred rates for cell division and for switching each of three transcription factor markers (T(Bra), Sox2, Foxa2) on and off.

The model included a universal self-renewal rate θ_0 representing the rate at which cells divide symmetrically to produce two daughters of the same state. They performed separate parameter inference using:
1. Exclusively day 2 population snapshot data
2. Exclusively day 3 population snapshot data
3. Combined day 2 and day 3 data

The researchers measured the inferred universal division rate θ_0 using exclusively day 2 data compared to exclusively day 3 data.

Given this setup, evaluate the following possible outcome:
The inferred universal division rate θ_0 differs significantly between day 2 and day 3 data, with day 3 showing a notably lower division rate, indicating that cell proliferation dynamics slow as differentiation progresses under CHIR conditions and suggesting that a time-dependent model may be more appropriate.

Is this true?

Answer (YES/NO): NO